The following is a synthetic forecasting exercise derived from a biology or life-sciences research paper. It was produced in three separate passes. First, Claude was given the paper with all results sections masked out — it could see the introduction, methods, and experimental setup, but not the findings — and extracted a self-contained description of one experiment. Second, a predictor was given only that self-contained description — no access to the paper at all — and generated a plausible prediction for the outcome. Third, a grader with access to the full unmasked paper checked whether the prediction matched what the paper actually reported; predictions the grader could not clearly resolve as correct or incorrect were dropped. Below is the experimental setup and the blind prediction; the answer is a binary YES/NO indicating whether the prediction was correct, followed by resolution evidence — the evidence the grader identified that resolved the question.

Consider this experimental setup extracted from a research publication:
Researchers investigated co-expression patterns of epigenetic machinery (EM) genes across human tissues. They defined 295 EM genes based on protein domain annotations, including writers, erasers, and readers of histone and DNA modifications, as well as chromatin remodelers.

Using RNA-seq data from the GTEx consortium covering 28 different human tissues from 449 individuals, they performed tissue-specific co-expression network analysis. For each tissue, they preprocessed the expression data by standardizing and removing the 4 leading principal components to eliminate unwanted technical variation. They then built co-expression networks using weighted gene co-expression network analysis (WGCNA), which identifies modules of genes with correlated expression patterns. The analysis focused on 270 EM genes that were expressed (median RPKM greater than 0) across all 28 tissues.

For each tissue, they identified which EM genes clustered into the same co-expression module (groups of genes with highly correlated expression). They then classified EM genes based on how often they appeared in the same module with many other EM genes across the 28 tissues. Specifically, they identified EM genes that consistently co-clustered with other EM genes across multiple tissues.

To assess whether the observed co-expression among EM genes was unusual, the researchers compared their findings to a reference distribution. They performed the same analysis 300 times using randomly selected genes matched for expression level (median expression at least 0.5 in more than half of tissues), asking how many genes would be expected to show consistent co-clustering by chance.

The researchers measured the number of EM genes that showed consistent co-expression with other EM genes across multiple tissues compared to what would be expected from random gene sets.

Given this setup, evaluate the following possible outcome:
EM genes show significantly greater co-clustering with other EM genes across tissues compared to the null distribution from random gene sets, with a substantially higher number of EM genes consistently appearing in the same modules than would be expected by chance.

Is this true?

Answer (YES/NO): YES